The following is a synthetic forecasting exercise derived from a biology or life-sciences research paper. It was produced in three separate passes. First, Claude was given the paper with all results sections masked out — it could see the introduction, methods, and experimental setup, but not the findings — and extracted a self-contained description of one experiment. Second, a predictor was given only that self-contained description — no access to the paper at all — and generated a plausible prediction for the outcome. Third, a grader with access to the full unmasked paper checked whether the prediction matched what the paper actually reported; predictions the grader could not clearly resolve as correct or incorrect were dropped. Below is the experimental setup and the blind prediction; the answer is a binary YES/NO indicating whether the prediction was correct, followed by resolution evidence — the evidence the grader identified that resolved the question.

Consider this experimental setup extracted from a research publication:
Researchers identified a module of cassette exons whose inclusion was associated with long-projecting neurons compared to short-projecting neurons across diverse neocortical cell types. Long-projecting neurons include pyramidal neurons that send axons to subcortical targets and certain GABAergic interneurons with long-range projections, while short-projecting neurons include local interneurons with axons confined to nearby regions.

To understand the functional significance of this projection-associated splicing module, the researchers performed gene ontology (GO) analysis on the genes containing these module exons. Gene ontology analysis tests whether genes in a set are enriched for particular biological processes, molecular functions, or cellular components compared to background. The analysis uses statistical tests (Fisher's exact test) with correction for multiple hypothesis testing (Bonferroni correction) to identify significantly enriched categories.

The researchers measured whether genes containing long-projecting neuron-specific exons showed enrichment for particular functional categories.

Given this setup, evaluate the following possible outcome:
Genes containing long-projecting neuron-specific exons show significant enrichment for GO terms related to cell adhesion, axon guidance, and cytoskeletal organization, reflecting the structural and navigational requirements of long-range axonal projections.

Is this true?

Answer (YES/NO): NO